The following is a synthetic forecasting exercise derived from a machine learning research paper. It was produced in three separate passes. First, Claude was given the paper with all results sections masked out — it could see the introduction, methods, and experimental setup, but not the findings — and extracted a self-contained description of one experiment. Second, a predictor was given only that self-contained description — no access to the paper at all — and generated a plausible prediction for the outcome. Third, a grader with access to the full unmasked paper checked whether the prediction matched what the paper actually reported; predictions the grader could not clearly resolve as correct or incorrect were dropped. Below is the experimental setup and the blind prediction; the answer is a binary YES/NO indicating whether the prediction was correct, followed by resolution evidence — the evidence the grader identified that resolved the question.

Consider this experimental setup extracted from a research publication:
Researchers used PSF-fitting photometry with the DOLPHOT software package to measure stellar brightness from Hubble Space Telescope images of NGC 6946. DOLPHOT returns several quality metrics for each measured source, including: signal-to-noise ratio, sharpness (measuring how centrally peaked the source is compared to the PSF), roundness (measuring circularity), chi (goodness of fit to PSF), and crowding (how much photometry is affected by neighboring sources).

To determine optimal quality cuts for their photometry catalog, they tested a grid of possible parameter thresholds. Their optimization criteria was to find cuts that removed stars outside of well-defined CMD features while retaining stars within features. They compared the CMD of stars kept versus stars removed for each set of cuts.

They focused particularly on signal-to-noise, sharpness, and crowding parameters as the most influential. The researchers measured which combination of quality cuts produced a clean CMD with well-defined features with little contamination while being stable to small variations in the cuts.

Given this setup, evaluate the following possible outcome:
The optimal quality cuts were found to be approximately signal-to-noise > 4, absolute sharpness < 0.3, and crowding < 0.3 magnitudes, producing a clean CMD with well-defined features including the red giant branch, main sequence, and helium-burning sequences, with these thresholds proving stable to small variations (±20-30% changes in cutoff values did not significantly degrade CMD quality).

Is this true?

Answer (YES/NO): NO